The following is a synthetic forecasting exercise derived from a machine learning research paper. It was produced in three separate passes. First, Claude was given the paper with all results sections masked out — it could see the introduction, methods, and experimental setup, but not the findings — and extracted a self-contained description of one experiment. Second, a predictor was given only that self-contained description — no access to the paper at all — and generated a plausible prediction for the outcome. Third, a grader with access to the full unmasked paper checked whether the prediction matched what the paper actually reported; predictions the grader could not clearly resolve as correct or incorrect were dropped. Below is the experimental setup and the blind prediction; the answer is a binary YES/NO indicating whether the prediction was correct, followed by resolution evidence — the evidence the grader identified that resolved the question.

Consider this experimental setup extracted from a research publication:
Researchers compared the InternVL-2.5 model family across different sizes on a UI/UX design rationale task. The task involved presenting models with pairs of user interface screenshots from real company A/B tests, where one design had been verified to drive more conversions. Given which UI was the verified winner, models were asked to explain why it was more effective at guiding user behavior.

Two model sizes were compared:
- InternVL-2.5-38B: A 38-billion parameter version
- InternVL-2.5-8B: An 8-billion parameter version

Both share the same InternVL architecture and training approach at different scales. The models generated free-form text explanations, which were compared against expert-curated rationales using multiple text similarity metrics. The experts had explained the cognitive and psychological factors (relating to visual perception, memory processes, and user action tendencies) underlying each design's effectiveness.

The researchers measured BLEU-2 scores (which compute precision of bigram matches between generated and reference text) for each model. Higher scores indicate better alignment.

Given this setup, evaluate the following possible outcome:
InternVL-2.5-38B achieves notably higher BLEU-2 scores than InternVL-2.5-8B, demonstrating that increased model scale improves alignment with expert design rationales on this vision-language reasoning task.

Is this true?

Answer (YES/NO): NO